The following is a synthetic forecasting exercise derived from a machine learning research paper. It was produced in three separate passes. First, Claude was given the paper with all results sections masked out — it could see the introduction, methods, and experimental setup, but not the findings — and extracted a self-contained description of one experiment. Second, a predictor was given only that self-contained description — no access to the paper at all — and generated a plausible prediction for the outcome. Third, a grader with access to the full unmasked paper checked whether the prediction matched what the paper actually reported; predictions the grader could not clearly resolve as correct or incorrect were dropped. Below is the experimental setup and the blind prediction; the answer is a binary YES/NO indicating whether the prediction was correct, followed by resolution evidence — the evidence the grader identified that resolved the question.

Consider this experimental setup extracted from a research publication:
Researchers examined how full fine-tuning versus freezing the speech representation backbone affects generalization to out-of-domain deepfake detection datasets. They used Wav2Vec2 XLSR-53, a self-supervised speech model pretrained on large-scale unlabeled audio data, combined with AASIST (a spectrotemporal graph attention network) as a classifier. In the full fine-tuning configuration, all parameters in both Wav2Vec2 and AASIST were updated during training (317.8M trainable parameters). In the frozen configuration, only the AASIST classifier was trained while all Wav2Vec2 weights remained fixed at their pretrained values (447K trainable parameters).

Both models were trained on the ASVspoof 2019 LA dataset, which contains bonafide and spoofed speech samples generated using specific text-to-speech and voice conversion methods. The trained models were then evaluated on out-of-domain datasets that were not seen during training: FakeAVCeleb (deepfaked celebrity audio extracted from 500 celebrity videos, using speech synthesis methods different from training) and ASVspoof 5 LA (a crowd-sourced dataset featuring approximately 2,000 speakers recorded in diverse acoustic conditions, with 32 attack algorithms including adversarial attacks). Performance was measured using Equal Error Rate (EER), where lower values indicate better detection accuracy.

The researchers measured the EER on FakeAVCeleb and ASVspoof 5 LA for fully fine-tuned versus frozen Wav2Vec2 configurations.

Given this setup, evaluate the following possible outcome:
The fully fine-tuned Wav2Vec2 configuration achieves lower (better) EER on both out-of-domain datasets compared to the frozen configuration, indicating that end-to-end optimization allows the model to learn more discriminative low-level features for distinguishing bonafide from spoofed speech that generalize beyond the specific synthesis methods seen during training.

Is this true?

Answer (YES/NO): NO